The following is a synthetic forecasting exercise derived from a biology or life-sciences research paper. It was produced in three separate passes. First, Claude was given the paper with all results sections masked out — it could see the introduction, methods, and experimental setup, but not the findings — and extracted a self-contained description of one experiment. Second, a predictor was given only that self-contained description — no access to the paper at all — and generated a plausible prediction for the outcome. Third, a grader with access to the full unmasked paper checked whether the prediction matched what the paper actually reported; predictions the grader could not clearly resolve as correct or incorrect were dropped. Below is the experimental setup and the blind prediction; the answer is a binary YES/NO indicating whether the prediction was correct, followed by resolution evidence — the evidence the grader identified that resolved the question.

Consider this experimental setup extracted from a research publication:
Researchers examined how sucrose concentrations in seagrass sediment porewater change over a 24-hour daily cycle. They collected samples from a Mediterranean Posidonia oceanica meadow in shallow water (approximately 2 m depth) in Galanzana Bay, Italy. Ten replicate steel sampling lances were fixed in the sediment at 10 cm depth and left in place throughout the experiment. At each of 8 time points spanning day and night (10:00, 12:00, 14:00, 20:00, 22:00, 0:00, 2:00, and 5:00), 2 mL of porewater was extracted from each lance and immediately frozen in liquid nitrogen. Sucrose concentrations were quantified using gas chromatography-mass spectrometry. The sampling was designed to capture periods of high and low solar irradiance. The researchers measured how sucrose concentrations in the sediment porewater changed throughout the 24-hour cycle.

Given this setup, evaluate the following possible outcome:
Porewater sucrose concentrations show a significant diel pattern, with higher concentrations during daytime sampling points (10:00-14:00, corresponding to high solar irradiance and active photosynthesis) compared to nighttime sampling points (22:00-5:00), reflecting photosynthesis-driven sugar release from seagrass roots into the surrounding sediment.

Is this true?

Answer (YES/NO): YES